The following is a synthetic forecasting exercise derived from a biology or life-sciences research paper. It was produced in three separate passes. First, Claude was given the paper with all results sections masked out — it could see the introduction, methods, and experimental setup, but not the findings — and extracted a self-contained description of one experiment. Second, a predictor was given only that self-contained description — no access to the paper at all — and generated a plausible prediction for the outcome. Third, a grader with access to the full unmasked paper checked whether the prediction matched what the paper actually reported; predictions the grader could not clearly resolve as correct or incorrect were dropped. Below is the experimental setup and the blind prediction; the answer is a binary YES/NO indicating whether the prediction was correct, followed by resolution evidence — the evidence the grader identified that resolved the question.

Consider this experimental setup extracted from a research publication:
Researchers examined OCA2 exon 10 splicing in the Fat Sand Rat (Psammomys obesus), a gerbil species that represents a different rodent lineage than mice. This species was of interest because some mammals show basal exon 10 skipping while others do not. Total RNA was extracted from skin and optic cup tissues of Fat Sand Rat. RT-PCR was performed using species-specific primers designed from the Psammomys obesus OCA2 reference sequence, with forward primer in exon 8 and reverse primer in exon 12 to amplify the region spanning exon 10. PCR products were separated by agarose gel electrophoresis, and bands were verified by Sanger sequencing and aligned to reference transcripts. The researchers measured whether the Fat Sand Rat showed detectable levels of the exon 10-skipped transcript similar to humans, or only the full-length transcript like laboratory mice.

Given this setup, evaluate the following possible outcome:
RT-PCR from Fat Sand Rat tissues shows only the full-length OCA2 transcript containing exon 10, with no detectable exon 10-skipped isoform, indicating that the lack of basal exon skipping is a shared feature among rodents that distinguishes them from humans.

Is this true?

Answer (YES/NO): YES